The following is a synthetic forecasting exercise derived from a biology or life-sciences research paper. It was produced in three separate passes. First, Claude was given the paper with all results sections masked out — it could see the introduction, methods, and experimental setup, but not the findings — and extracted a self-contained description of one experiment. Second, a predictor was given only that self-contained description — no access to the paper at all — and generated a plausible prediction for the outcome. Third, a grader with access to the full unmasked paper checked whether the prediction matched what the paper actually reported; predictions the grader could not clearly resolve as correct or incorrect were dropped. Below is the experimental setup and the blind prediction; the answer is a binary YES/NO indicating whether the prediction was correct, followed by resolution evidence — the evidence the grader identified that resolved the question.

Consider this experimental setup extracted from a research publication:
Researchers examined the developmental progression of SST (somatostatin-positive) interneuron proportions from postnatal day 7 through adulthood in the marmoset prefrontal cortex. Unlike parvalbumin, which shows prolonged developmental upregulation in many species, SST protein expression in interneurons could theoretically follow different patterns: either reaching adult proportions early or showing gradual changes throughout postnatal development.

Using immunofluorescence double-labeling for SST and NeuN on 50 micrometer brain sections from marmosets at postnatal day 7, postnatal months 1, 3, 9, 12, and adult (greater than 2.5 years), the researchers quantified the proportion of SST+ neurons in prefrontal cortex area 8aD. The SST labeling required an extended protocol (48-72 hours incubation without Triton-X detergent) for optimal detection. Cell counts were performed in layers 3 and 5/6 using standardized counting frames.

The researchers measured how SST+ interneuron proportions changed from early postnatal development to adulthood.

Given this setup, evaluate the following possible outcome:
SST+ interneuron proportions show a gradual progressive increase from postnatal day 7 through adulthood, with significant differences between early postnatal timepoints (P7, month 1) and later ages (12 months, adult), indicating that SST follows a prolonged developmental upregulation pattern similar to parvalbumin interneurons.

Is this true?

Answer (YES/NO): NO